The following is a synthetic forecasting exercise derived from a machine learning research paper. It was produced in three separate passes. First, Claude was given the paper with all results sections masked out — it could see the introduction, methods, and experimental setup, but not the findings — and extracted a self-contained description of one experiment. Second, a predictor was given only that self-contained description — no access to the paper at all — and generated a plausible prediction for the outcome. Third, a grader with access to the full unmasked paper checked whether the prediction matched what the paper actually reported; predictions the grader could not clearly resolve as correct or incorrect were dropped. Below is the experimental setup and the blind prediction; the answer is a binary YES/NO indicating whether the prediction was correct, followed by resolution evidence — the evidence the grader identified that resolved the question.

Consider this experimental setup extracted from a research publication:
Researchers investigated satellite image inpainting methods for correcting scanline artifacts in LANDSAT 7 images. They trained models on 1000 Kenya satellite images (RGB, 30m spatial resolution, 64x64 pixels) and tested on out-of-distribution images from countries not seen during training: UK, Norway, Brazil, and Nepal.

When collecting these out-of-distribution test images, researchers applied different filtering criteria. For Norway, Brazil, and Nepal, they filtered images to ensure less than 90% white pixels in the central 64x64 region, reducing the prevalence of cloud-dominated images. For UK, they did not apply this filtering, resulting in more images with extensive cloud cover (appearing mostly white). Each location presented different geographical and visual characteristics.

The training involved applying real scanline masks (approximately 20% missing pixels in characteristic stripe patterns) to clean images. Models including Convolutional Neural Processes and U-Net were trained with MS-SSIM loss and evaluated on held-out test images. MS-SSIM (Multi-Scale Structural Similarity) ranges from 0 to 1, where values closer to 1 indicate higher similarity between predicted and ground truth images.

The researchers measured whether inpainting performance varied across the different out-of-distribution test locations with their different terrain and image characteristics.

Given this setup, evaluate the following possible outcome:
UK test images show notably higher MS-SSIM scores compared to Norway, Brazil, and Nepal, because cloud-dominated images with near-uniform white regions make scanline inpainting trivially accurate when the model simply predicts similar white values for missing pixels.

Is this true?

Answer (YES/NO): YES